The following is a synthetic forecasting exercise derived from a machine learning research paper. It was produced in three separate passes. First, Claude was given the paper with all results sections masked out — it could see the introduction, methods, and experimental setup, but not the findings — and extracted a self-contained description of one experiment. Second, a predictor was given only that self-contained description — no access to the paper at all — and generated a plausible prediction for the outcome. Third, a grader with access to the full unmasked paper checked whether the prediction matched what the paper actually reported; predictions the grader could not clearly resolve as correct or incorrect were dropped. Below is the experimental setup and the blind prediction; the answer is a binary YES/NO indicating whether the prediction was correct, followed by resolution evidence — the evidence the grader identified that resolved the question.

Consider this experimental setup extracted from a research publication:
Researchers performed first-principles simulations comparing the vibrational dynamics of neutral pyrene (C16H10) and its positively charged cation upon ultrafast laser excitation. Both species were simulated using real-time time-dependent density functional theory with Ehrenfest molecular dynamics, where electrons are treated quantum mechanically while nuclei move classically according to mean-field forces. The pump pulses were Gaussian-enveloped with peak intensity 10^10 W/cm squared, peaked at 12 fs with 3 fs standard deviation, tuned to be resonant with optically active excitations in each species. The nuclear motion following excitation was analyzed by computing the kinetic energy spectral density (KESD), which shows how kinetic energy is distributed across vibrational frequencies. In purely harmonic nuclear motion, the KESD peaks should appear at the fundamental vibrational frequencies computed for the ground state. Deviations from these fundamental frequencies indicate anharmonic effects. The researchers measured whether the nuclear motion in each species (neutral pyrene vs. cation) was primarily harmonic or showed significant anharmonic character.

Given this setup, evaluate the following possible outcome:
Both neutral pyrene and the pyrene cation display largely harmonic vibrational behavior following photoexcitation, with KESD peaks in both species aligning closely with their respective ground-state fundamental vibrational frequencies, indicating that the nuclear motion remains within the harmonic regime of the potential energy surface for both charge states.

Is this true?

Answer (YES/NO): NO